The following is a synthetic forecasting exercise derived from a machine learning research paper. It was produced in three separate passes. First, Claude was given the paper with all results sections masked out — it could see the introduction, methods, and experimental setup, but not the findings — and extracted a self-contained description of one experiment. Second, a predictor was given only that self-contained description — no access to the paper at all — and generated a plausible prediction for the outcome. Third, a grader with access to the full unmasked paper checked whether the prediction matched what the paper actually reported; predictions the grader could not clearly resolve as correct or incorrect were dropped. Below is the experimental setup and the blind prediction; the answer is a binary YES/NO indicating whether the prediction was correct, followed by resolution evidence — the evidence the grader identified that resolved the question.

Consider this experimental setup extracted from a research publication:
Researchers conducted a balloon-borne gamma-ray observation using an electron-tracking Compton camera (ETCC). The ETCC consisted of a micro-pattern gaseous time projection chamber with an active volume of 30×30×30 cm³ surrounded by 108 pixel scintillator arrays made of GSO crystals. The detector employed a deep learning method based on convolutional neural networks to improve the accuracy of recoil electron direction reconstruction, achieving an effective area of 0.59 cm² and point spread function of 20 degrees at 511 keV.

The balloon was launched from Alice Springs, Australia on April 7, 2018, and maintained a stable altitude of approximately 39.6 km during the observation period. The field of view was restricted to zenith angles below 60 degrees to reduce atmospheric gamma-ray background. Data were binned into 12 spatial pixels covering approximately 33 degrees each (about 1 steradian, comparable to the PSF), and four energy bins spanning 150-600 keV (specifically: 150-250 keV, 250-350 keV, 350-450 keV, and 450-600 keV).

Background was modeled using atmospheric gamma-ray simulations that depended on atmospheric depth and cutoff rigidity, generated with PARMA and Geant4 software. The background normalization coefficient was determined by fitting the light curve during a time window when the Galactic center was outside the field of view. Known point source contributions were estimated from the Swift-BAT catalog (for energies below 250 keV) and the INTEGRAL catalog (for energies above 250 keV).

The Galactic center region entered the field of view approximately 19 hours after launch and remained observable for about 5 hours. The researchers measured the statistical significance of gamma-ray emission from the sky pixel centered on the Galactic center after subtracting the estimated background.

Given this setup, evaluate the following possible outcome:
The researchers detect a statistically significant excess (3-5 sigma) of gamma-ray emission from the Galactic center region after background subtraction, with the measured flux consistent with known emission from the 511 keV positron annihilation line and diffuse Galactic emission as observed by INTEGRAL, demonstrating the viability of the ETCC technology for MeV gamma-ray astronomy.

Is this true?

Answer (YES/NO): NO